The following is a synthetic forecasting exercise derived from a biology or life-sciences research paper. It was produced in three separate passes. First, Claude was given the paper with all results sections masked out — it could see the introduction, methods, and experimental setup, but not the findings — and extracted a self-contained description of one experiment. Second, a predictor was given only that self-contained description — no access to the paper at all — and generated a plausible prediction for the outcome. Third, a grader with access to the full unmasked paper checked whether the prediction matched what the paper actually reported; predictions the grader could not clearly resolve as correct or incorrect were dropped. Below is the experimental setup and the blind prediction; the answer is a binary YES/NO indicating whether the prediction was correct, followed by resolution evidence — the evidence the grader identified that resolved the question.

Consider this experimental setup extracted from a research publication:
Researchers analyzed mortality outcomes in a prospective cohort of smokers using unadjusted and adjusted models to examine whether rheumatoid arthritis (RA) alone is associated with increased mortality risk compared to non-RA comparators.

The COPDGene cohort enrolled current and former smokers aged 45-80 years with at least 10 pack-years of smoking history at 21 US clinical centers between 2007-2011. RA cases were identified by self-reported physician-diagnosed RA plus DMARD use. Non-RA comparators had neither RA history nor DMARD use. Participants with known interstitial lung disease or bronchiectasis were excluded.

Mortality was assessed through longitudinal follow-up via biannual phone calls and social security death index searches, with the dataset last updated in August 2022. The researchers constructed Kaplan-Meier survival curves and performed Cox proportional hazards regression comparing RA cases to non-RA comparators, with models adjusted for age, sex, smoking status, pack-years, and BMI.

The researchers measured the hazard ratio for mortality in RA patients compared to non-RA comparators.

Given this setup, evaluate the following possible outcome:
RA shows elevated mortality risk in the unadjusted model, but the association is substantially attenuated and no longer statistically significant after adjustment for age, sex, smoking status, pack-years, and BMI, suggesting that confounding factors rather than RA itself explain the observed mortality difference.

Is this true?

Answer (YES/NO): NO